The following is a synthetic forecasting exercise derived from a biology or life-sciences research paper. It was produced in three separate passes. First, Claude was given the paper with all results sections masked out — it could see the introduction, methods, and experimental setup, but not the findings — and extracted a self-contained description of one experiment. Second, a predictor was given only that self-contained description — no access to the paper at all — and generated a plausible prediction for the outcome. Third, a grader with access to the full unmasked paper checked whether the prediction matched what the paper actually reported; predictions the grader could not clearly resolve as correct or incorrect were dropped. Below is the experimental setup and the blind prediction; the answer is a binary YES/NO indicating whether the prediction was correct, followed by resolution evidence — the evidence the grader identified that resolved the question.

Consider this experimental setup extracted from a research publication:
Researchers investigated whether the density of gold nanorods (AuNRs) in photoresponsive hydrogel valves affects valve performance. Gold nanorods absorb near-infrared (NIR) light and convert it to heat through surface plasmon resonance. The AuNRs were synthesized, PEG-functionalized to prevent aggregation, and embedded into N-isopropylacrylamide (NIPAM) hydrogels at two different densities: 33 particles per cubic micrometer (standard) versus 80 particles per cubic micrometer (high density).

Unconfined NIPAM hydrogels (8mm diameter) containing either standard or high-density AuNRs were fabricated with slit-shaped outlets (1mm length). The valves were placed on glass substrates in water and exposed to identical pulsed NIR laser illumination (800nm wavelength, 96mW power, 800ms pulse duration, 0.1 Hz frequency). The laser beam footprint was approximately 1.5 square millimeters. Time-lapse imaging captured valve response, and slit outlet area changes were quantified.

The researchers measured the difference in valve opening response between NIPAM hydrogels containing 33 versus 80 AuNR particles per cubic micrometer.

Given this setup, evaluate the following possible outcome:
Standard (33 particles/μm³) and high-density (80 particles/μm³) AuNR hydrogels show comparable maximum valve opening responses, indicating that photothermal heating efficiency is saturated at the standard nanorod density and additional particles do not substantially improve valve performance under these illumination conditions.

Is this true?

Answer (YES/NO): NO